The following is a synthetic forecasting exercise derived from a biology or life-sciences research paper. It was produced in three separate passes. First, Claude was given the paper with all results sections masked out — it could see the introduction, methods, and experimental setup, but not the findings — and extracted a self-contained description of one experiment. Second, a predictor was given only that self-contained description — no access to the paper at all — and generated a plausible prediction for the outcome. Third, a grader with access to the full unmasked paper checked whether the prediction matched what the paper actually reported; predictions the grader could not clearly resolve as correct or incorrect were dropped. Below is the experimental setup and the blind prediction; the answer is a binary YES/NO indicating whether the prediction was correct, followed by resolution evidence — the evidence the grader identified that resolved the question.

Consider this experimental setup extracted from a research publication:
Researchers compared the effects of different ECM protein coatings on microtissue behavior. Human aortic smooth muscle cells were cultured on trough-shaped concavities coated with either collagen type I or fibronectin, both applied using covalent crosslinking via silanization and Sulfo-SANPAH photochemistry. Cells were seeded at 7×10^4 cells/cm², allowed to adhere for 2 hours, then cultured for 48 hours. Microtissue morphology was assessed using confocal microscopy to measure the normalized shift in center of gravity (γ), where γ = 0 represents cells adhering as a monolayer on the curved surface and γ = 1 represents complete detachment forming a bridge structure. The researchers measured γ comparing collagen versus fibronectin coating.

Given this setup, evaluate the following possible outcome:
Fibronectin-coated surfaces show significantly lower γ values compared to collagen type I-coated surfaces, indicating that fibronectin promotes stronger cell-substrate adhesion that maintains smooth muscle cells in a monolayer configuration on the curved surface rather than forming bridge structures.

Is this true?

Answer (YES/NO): NO